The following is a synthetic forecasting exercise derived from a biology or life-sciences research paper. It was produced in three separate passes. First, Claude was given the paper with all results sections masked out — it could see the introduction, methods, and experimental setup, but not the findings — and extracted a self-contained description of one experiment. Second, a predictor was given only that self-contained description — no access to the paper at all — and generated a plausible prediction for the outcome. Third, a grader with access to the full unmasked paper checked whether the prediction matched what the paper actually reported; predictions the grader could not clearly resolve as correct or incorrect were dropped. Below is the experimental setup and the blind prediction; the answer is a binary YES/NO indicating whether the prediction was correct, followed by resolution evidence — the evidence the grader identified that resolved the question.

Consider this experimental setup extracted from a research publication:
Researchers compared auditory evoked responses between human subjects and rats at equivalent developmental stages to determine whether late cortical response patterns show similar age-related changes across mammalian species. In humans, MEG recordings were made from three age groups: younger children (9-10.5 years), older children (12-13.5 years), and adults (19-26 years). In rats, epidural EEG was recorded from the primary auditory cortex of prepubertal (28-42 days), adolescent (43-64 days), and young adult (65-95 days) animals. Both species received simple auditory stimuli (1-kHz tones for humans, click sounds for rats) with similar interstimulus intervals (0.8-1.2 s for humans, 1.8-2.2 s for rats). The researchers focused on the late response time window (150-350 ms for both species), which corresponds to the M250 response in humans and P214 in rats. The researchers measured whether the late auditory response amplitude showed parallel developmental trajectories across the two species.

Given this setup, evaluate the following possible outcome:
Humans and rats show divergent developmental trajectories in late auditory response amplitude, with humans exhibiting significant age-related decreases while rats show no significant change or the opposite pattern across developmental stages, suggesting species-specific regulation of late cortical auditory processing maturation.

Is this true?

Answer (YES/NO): NO